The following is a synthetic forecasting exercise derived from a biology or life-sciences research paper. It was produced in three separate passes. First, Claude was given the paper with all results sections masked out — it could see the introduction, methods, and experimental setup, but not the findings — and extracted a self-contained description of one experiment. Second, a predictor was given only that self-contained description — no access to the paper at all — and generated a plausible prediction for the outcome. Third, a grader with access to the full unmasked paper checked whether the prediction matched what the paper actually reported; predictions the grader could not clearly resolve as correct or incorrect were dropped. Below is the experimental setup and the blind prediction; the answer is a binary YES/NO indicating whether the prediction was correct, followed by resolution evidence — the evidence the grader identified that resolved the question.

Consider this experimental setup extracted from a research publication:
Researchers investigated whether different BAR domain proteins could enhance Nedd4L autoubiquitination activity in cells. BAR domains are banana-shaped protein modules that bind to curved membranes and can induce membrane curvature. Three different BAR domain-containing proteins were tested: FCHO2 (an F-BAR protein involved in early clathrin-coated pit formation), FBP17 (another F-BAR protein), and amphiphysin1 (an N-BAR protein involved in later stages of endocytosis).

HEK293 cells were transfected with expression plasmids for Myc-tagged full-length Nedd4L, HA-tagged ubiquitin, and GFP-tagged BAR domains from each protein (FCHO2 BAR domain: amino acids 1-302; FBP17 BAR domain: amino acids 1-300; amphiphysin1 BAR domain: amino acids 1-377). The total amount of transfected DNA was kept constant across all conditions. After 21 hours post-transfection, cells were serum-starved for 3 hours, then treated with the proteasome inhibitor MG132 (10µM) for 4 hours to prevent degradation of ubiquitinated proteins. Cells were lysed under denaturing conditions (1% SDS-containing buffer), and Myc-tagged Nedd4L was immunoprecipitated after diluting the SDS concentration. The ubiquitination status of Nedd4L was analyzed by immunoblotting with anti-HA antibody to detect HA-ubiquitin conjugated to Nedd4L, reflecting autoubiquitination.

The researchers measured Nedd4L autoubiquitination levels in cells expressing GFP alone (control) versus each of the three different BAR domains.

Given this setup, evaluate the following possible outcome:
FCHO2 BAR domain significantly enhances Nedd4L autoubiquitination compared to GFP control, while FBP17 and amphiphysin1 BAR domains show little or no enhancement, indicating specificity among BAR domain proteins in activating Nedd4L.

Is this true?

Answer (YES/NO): YES